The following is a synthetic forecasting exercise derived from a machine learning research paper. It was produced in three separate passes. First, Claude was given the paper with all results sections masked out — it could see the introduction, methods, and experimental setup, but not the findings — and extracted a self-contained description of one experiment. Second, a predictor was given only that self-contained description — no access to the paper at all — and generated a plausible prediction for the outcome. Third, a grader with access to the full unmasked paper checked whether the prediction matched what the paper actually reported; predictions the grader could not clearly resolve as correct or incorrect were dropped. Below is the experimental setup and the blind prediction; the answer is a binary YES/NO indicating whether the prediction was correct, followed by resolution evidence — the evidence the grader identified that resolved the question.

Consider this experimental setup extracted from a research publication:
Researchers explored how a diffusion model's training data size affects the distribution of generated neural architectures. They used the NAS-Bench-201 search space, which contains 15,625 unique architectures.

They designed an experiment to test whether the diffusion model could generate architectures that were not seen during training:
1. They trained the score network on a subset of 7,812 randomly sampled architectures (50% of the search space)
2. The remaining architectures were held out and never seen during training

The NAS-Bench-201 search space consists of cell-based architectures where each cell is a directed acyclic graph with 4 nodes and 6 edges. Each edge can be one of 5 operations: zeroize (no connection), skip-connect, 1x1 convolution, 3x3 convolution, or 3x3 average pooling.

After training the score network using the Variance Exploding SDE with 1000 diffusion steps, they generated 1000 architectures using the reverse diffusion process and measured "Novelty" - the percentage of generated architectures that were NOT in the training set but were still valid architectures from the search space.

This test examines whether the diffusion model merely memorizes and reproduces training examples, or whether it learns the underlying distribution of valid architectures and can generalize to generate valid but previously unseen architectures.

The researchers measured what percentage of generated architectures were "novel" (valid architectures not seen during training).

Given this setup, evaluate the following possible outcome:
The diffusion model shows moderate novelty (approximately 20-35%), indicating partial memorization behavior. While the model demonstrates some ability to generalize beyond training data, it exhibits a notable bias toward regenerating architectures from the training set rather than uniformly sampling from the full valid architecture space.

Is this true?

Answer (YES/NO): NO